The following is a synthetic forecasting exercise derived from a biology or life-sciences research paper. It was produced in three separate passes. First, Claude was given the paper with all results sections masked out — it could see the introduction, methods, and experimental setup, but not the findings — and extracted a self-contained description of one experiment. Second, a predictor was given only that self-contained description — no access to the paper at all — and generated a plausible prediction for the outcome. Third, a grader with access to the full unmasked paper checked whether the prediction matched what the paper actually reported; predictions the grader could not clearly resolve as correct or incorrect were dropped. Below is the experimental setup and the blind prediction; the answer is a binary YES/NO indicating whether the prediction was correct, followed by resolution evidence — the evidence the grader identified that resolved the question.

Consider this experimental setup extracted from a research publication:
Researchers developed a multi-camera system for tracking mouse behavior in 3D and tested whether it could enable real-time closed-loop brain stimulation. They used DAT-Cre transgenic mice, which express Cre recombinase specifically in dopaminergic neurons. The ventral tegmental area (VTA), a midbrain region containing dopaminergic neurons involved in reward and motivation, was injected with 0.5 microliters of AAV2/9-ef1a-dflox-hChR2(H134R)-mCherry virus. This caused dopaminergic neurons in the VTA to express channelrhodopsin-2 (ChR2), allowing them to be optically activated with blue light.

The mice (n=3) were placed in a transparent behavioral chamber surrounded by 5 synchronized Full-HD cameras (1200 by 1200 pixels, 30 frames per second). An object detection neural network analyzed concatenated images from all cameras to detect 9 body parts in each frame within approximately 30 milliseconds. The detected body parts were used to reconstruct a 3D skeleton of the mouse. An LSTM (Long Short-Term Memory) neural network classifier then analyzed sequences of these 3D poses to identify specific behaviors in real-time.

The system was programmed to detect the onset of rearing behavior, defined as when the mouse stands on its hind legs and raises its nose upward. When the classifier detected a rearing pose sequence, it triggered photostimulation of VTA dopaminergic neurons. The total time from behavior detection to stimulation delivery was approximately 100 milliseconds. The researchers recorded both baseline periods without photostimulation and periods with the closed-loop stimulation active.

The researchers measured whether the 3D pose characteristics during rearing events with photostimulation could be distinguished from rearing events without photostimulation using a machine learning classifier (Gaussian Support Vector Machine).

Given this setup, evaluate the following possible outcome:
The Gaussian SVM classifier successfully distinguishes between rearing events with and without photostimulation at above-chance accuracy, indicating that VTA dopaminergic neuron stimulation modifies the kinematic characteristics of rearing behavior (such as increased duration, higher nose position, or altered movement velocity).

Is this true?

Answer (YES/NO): YES